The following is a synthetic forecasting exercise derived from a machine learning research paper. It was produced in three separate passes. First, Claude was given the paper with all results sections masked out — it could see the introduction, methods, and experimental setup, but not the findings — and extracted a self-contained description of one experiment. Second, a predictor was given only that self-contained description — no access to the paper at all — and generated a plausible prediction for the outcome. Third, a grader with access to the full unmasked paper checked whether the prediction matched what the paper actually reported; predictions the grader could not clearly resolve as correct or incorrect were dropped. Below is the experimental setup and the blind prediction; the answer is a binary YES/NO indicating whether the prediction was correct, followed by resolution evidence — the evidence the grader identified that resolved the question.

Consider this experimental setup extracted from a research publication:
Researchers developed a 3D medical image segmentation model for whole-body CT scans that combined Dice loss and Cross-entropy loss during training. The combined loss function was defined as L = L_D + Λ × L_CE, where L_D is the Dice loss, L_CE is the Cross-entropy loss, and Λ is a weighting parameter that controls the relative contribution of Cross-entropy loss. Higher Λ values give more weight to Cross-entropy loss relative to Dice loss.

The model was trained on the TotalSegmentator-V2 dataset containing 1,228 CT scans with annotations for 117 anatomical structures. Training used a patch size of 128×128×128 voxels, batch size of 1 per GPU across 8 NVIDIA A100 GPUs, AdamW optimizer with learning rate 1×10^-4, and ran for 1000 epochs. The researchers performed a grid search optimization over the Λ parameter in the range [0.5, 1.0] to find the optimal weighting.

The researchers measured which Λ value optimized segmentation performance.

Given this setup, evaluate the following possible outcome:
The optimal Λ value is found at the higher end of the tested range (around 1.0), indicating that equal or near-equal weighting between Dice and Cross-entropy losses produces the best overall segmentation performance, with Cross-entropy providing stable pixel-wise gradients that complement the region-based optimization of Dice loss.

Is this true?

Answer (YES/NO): YES